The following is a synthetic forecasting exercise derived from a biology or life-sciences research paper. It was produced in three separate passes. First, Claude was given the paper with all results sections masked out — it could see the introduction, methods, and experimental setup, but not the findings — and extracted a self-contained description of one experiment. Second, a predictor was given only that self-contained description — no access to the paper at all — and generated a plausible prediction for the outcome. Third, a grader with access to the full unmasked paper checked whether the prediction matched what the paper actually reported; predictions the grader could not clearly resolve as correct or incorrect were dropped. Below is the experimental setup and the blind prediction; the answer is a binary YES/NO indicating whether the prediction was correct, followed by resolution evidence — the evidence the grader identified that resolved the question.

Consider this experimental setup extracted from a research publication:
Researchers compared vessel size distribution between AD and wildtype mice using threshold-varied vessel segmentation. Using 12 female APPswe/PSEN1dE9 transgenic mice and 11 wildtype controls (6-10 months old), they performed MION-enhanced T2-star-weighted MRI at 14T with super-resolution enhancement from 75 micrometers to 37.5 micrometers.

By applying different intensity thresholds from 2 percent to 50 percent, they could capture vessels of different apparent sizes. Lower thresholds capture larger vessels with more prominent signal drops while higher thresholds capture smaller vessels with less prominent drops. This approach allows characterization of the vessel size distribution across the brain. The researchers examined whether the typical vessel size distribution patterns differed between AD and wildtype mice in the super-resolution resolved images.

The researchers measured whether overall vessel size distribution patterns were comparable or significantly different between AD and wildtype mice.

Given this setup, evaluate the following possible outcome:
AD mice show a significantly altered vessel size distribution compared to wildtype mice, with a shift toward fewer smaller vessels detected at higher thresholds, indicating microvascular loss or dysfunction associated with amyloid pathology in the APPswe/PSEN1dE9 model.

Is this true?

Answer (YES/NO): NO